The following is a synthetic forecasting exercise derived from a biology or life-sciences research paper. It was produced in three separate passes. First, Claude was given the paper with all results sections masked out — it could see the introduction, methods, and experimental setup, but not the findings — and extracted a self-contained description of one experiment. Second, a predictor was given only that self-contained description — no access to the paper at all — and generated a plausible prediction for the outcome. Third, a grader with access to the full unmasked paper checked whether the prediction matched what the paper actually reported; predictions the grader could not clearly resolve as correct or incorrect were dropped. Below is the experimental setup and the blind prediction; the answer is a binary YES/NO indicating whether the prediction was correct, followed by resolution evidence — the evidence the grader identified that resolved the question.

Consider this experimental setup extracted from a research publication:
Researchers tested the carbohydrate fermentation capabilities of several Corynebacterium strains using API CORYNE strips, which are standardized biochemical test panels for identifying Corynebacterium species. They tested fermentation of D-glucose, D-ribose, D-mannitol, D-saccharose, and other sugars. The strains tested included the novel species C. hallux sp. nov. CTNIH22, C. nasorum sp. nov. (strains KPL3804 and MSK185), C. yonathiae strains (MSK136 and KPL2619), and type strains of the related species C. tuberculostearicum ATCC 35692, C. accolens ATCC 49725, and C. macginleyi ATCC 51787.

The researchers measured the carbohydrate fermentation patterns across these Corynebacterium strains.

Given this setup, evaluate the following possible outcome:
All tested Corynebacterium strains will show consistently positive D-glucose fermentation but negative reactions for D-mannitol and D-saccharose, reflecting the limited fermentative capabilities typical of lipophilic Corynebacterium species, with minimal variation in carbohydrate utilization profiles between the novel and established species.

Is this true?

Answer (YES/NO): NO